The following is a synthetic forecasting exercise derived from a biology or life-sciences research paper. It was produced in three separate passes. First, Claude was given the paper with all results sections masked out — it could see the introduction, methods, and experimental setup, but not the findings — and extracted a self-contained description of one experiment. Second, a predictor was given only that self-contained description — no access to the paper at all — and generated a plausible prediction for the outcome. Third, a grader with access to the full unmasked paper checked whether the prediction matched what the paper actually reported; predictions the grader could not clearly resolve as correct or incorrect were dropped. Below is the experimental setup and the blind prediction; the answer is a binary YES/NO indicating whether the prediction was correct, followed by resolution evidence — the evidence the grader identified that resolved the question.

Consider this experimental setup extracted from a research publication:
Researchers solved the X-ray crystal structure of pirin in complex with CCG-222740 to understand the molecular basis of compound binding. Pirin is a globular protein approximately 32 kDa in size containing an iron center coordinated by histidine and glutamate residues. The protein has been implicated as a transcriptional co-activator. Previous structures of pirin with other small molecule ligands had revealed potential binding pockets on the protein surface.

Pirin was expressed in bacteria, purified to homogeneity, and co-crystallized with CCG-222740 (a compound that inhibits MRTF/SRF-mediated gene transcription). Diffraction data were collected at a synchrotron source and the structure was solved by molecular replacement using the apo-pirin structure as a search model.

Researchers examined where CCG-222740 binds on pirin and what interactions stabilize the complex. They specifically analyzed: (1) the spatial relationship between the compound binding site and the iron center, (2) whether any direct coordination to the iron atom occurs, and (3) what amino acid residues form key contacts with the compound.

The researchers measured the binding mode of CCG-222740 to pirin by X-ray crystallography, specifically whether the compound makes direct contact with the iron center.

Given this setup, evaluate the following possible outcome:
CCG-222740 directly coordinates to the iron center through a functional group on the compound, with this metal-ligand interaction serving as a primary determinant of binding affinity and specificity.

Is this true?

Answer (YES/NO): NO